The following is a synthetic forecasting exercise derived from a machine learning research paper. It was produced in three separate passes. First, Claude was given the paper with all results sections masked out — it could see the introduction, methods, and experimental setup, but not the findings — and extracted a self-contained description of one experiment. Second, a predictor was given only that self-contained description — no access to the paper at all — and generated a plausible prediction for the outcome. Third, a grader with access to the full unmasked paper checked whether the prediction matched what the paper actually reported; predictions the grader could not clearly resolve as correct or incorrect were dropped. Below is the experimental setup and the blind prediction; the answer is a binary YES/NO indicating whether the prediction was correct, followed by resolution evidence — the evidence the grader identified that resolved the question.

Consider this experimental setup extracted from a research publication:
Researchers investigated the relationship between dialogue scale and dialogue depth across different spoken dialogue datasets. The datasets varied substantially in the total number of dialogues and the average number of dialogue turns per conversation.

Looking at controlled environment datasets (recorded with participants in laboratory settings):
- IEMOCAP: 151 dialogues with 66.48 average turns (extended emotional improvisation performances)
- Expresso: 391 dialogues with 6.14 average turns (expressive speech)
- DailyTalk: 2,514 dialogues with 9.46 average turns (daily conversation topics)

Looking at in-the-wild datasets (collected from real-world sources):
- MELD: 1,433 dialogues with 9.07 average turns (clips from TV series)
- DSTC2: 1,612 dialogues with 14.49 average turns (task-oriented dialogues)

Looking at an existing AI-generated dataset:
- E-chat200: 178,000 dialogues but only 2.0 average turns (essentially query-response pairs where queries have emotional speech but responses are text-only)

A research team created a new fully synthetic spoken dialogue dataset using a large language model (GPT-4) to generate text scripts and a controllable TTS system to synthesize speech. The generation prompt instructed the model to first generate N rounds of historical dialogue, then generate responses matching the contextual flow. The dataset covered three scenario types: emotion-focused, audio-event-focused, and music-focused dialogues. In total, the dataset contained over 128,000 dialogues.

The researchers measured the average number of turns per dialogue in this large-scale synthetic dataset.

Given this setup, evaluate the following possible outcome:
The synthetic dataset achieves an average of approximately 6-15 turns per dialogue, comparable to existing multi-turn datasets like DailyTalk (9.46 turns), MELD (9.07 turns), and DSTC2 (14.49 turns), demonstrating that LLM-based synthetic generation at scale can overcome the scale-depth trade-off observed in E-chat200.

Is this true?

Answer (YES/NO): YES